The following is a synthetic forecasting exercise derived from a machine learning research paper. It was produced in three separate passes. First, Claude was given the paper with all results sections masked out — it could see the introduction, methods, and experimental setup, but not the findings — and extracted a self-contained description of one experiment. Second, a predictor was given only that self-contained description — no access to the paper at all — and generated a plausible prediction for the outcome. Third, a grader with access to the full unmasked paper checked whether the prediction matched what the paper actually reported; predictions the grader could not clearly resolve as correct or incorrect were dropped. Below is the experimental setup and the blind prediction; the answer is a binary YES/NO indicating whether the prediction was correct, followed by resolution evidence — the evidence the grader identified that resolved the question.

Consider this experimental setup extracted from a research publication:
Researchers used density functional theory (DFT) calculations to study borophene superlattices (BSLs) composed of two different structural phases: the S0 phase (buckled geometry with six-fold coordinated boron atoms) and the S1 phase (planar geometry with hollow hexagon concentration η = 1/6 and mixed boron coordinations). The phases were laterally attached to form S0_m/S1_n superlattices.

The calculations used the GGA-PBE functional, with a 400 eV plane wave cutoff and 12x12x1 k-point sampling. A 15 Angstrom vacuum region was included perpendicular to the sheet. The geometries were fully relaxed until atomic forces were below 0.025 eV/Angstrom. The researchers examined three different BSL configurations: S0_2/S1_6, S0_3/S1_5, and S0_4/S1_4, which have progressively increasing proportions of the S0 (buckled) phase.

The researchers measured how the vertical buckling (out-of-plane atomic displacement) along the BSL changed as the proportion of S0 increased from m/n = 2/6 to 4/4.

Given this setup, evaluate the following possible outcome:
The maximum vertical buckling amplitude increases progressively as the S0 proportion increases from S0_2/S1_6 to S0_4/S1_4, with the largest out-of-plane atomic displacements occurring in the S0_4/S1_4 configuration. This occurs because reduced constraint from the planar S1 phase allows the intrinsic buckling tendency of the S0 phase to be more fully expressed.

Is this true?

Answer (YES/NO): YES